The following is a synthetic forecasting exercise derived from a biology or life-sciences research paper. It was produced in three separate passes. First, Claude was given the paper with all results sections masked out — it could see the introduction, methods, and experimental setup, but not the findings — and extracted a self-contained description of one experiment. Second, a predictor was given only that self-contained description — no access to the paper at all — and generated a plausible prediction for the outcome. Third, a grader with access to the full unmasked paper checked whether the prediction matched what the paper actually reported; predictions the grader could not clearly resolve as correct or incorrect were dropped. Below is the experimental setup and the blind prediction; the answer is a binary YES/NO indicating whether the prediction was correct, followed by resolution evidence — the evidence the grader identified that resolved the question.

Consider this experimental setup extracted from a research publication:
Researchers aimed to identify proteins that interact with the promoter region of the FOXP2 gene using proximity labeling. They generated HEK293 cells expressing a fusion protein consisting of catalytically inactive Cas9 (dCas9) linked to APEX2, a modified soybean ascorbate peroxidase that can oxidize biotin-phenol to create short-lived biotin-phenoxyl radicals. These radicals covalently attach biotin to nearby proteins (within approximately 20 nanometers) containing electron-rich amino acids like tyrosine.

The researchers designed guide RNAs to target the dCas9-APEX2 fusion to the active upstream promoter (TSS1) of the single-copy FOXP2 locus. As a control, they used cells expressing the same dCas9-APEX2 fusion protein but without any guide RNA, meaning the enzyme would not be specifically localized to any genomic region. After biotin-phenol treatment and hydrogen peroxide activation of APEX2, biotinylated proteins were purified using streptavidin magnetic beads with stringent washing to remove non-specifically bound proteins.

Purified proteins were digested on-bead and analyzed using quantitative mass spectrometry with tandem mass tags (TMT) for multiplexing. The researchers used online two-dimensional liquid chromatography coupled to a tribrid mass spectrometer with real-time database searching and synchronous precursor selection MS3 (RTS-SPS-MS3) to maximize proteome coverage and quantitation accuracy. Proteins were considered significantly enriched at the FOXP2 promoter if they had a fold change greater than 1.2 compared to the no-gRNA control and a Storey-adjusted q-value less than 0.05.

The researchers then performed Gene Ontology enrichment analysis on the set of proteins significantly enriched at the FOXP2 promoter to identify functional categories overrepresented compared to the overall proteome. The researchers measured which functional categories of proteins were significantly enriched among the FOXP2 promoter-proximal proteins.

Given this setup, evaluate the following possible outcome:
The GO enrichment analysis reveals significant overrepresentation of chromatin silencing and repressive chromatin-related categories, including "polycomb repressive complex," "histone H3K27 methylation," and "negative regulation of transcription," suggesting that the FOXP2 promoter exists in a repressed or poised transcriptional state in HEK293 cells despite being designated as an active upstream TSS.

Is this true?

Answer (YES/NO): NO